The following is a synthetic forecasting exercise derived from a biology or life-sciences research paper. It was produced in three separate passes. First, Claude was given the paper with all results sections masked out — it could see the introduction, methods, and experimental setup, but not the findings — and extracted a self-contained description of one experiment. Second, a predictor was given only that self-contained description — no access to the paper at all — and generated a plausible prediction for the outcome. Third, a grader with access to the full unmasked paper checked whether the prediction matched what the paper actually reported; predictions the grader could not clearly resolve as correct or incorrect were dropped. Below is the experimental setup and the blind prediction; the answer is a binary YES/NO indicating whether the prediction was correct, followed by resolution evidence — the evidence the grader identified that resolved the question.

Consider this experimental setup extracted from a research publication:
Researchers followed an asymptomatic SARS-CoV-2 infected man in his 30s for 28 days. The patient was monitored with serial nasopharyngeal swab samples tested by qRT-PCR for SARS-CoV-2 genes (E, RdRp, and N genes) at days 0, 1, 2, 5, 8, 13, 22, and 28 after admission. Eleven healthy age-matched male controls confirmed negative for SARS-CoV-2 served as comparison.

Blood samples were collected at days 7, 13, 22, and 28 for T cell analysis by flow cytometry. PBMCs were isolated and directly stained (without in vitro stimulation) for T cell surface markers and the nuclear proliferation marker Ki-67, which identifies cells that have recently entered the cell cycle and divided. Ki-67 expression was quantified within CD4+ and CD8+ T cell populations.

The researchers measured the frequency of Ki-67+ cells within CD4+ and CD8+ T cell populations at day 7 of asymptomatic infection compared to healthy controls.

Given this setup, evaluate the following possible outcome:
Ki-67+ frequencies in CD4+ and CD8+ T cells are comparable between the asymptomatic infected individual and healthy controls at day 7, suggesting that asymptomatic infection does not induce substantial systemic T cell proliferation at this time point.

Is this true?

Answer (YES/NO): NO